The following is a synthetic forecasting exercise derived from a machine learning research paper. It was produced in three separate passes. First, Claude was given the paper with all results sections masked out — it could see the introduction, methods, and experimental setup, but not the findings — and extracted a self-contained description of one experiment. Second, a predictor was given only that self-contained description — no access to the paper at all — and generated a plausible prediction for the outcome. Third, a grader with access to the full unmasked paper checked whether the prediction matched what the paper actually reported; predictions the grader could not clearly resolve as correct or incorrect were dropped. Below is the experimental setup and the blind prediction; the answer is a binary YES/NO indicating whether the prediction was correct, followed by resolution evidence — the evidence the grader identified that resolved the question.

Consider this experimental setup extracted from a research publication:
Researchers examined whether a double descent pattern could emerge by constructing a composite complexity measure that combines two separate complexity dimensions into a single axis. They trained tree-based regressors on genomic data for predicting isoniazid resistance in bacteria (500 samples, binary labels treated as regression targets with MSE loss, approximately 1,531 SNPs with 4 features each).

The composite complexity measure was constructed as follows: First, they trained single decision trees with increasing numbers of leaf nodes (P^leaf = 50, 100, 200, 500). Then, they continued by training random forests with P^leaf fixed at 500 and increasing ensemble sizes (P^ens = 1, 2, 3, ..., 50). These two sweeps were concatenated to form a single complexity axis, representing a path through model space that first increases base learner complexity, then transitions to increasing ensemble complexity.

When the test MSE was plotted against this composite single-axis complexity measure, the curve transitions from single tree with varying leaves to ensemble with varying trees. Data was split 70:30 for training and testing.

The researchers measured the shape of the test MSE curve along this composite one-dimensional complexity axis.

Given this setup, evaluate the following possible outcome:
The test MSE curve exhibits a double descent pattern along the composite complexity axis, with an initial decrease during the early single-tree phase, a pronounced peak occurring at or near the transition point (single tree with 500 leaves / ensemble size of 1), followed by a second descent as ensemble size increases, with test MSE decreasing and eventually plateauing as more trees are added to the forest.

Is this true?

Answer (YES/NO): YES